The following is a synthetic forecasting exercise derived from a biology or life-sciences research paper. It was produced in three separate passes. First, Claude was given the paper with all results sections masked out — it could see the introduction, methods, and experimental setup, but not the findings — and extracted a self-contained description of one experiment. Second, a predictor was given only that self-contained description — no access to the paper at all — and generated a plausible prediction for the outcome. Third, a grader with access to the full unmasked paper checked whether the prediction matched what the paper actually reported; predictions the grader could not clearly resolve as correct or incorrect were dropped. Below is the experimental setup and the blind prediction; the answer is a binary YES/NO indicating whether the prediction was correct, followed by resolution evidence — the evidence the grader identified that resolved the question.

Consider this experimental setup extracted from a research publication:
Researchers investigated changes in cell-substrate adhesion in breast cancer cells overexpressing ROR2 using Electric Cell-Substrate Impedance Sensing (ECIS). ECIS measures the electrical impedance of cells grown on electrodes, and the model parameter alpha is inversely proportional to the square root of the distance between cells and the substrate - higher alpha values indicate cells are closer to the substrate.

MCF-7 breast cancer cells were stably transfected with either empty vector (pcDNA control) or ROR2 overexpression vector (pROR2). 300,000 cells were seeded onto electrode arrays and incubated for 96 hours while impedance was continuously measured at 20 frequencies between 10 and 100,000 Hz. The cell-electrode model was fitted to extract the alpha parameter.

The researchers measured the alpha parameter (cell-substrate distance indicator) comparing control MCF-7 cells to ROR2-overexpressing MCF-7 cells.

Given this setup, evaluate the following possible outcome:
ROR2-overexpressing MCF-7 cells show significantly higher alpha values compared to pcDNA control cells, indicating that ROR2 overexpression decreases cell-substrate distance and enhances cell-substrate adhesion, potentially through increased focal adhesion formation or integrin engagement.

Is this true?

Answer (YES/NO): YES